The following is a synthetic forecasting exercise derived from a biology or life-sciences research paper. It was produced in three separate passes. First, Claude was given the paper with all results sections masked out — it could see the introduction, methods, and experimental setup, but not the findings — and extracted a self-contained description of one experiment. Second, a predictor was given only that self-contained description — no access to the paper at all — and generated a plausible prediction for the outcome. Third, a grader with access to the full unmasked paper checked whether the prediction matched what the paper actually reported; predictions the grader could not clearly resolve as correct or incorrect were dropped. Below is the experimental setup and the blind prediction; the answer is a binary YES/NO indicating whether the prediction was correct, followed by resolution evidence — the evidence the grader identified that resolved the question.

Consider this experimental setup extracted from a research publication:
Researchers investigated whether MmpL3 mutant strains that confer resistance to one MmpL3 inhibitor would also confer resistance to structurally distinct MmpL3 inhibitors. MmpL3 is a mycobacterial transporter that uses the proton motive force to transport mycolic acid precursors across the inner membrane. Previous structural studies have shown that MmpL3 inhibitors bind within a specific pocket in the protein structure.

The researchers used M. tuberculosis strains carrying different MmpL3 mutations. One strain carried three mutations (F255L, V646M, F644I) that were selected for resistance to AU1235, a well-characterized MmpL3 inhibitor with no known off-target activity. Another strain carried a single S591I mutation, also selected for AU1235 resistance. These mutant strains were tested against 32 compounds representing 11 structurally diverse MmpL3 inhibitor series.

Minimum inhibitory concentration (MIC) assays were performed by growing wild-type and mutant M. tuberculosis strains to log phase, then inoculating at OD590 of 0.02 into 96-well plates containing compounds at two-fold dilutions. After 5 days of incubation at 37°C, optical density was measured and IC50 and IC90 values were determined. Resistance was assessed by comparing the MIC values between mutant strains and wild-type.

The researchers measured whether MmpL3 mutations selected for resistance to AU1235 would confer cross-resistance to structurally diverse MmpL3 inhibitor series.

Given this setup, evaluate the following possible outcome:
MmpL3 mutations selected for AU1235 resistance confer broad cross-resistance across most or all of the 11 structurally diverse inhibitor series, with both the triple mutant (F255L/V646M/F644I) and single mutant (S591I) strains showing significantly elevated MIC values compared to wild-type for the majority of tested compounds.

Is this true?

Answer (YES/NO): NO